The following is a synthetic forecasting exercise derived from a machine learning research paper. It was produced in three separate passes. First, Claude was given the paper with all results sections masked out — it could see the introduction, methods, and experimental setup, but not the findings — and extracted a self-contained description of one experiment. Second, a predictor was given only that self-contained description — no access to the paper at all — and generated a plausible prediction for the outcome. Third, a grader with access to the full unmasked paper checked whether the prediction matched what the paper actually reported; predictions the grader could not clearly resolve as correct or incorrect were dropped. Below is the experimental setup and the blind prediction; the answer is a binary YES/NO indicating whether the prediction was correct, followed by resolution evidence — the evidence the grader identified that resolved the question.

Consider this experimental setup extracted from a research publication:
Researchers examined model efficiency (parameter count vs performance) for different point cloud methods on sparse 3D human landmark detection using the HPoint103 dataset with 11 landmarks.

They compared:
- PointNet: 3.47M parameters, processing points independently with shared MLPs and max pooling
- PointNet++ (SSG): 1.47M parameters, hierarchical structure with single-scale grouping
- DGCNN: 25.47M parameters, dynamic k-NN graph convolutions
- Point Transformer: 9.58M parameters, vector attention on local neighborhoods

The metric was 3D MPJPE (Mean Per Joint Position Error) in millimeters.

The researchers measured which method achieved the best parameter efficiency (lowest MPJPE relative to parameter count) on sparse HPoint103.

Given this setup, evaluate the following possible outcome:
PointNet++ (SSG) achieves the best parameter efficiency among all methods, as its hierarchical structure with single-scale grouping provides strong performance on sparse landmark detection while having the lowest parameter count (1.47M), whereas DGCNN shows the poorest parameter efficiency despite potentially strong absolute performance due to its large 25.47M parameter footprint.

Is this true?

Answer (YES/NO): NO